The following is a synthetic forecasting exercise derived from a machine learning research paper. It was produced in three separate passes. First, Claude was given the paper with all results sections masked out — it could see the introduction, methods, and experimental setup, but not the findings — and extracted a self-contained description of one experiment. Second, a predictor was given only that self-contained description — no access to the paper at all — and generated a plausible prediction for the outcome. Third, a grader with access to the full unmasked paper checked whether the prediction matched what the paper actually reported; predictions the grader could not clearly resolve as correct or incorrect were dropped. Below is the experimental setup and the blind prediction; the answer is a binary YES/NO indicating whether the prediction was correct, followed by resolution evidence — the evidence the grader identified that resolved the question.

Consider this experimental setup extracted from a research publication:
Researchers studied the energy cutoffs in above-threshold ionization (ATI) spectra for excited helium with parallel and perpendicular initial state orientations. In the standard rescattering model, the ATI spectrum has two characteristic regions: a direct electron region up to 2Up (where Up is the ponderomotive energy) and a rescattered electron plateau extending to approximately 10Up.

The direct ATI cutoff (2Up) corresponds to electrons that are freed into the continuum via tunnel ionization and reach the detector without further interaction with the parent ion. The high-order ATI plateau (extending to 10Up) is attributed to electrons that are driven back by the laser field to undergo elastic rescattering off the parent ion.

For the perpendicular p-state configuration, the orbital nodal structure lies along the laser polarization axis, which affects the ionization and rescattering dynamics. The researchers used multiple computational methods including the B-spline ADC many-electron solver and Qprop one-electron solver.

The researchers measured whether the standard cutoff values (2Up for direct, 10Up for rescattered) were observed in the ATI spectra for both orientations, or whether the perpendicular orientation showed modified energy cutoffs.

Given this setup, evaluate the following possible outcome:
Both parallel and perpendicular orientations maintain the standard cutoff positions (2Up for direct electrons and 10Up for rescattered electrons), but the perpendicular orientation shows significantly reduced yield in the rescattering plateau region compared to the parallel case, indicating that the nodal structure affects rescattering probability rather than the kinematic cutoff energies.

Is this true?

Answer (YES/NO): YES